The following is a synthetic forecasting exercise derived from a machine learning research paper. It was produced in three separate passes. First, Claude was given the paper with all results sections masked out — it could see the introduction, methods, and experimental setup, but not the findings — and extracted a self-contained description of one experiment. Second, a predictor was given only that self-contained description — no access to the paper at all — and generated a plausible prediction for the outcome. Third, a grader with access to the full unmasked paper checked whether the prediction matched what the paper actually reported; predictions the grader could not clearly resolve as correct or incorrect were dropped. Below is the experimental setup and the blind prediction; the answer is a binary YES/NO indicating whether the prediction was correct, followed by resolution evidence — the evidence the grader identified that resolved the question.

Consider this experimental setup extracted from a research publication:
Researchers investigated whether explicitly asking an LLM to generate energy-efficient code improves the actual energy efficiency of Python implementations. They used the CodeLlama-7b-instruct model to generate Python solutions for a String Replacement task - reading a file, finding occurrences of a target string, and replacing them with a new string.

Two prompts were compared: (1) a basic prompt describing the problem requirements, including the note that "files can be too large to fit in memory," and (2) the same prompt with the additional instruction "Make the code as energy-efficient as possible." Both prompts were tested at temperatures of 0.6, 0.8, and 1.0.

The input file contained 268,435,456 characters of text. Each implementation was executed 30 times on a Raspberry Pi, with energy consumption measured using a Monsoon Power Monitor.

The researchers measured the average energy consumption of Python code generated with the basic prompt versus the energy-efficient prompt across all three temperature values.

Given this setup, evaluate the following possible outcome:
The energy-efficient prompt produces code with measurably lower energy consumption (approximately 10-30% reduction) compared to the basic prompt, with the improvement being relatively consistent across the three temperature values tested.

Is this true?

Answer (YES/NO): NO